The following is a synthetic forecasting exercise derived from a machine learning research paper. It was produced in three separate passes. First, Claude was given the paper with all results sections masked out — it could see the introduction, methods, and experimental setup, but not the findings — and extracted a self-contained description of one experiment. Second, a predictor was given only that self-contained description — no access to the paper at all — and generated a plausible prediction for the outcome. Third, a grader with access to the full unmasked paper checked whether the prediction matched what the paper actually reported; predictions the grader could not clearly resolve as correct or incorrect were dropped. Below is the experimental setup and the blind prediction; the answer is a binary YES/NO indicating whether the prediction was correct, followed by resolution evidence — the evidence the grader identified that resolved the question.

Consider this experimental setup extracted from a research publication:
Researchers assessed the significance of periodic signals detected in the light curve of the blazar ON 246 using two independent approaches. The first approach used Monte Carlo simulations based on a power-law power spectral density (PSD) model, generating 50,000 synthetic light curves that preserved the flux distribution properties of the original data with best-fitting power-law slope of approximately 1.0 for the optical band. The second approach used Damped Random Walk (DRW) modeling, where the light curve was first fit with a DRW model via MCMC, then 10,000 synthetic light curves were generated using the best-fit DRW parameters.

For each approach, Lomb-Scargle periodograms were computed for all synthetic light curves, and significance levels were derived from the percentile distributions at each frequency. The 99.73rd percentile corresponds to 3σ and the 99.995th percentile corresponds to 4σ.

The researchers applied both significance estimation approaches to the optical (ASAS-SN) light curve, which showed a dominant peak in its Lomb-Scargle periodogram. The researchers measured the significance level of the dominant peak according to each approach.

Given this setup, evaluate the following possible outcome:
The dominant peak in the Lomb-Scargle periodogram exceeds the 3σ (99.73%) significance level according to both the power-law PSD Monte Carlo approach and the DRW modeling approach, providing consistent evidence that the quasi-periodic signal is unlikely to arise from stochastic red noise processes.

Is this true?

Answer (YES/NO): NO